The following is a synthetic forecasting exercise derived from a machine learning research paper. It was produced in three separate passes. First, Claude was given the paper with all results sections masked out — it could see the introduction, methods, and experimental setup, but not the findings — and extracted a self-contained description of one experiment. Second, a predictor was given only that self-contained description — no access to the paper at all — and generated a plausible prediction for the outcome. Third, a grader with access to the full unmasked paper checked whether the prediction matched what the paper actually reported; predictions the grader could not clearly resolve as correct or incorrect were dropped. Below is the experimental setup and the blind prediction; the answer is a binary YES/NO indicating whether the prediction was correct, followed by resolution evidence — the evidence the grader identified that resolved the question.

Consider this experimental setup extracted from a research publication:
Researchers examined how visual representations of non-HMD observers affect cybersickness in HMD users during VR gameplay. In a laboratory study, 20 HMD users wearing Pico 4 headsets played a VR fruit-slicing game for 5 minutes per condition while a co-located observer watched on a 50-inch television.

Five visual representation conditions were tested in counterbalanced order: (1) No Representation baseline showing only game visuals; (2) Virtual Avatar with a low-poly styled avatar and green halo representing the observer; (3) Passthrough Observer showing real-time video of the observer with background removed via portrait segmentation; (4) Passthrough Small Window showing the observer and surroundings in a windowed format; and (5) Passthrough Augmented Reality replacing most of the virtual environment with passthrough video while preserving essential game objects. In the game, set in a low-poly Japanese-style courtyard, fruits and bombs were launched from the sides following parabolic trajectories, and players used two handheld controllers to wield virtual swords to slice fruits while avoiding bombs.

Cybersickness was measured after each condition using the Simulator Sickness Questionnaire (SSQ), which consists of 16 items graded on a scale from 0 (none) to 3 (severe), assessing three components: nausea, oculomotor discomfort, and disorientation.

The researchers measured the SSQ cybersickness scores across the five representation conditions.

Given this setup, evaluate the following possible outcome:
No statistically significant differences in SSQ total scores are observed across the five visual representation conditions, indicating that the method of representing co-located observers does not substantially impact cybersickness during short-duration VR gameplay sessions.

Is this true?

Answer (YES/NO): YES